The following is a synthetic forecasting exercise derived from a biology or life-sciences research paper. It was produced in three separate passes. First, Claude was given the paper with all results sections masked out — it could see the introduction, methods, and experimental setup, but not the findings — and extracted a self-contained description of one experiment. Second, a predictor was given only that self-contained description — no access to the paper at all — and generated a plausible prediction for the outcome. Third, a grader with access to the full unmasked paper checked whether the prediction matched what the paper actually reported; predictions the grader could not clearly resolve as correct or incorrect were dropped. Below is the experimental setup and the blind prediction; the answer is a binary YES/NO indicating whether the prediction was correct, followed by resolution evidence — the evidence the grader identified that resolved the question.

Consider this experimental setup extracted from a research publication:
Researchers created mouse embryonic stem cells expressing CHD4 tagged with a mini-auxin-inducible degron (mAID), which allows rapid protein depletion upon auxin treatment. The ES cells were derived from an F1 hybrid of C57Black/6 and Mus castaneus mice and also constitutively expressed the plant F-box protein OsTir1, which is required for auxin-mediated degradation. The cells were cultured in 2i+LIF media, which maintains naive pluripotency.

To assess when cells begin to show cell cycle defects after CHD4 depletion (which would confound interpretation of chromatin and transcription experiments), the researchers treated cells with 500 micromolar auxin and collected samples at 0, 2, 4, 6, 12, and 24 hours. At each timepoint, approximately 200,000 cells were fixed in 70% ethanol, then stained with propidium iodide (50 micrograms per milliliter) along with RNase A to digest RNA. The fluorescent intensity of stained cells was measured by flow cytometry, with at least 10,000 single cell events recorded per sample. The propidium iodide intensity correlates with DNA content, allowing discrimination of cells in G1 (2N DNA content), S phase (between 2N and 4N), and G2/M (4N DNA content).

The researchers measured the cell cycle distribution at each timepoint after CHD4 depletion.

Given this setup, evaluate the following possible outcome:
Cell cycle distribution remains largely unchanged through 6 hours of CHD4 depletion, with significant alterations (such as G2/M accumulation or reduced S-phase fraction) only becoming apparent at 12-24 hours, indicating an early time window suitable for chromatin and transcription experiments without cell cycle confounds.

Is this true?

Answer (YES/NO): NO